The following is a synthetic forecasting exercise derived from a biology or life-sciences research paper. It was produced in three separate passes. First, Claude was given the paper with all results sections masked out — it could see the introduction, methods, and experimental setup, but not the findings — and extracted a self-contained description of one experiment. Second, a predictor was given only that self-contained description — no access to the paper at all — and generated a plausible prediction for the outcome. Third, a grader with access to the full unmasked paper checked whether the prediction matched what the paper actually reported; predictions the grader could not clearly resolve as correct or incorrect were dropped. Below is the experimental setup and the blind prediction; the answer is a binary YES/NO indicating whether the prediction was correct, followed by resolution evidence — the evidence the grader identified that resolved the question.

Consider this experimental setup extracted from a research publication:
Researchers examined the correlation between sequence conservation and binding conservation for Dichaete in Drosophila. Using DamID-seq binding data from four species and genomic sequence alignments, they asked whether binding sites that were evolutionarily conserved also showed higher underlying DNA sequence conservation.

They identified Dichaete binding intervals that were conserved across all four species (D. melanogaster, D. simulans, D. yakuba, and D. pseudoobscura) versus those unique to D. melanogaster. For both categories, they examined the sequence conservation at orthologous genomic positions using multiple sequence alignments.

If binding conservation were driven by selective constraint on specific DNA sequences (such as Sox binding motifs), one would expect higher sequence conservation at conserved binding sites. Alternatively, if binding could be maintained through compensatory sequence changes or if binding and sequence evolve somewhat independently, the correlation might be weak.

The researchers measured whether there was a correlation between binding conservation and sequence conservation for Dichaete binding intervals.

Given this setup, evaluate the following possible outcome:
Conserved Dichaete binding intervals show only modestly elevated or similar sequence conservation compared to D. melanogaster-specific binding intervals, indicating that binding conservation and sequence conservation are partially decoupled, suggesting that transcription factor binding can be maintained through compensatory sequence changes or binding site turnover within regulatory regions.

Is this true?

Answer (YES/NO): NO